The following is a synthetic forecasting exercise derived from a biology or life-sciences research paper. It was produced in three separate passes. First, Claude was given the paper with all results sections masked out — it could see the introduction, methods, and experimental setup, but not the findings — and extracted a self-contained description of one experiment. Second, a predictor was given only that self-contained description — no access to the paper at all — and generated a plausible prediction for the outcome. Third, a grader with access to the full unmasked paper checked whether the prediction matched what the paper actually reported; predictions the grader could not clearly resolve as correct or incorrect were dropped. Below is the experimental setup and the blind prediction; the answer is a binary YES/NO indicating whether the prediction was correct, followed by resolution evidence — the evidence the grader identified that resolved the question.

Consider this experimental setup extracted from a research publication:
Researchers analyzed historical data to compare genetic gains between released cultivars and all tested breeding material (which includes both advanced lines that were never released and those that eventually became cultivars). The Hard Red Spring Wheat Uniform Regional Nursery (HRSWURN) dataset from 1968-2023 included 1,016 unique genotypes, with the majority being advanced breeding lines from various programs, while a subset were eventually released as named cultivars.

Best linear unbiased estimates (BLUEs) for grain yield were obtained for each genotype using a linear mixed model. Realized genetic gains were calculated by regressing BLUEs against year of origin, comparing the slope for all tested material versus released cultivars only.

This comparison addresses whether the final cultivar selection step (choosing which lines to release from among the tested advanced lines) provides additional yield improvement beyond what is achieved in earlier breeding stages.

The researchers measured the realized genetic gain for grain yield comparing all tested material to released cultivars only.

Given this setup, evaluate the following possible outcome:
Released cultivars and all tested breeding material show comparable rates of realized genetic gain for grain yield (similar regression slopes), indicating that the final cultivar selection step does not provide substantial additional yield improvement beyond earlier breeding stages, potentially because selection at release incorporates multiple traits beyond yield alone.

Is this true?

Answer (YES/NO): NO